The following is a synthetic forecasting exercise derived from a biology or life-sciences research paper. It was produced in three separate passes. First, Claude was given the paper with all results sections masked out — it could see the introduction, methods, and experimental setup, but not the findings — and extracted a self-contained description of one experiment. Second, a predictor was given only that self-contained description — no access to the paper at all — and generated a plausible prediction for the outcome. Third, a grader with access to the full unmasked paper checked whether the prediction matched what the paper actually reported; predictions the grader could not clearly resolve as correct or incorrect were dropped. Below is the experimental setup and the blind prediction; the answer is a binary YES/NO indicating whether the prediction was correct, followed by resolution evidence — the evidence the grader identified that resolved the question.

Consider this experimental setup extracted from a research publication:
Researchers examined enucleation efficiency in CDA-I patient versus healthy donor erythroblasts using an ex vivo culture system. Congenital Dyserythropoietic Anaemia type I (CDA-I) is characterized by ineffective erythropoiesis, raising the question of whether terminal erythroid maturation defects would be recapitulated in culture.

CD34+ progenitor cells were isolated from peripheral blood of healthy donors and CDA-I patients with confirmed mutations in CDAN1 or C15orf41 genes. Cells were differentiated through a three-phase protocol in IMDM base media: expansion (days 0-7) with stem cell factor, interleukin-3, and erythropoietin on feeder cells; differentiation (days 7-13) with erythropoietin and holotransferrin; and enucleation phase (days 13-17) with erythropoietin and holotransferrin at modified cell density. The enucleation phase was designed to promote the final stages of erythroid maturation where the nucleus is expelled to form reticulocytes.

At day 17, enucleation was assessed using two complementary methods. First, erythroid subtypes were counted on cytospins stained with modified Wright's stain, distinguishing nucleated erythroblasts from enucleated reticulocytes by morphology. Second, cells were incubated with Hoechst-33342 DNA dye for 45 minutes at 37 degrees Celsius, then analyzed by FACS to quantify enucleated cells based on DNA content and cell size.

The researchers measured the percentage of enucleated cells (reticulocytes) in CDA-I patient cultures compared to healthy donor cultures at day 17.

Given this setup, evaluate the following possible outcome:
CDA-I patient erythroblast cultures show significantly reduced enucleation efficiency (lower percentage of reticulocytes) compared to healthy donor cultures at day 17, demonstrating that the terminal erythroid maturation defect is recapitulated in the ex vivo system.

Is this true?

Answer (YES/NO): YES